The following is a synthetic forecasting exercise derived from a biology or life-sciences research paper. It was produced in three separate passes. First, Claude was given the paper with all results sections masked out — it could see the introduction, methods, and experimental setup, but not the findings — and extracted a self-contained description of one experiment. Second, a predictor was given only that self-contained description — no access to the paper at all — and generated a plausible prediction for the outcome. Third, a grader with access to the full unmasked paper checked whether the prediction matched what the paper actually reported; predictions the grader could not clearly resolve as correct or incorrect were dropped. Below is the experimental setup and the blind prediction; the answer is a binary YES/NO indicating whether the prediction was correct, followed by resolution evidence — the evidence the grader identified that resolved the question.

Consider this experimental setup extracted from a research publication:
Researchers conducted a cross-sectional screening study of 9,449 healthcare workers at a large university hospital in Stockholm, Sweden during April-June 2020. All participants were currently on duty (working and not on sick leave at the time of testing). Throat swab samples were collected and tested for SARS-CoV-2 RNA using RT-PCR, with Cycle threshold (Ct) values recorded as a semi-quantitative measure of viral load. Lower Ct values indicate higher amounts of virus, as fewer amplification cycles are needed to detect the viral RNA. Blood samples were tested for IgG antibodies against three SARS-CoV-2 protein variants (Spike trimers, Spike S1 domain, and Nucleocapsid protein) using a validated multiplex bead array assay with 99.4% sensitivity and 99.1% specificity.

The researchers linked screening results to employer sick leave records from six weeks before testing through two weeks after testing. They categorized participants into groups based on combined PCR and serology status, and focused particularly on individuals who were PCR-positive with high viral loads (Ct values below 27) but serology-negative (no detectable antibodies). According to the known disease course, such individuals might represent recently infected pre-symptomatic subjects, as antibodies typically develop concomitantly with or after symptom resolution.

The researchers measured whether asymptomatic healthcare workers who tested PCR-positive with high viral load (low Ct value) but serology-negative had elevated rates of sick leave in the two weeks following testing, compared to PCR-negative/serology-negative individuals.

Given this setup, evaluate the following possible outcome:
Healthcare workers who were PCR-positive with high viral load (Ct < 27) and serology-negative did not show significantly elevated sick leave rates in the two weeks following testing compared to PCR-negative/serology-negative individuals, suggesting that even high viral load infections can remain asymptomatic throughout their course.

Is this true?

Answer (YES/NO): NO